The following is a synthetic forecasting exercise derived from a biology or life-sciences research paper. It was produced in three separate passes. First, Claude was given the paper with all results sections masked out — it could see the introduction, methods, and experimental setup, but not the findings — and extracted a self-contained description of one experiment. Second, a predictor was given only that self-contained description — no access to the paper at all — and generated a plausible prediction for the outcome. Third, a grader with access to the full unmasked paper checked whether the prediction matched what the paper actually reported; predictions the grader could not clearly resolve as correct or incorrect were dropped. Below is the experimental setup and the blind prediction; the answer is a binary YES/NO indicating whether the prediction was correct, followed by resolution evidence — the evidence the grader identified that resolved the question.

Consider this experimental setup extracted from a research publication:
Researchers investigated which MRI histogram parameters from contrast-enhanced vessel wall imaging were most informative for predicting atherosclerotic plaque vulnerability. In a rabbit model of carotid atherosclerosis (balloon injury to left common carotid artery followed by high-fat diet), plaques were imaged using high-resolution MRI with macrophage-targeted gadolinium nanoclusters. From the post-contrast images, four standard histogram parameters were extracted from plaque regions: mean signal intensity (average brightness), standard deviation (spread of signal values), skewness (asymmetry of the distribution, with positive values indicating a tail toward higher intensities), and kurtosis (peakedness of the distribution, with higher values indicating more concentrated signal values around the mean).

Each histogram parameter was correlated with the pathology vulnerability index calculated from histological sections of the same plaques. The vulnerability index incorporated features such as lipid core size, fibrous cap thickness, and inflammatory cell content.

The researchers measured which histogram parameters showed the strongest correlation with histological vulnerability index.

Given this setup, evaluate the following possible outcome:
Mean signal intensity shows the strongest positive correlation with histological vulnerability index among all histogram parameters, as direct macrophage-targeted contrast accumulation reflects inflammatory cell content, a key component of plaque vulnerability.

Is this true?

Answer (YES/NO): NO